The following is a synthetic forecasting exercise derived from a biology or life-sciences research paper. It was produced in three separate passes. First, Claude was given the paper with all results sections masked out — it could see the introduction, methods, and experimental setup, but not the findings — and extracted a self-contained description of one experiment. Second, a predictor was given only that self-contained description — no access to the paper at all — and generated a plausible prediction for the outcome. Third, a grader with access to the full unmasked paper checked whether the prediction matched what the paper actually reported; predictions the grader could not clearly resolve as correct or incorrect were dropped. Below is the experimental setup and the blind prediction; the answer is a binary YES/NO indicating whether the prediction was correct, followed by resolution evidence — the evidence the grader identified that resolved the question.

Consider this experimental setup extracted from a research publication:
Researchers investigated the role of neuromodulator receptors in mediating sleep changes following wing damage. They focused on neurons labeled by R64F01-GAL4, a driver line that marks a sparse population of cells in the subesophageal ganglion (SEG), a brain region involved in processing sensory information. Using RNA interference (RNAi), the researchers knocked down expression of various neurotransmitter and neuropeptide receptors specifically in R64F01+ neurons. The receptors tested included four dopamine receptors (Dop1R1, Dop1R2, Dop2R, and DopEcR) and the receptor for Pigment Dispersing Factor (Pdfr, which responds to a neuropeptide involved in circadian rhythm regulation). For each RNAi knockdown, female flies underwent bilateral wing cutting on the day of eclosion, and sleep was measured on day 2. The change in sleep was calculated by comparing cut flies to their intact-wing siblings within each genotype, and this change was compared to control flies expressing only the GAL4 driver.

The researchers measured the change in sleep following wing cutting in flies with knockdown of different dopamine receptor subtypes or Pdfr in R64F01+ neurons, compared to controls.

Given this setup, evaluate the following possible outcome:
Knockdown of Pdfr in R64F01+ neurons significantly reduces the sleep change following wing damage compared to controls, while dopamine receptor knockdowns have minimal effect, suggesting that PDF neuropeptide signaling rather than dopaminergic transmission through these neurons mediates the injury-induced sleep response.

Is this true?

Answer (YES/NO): NO